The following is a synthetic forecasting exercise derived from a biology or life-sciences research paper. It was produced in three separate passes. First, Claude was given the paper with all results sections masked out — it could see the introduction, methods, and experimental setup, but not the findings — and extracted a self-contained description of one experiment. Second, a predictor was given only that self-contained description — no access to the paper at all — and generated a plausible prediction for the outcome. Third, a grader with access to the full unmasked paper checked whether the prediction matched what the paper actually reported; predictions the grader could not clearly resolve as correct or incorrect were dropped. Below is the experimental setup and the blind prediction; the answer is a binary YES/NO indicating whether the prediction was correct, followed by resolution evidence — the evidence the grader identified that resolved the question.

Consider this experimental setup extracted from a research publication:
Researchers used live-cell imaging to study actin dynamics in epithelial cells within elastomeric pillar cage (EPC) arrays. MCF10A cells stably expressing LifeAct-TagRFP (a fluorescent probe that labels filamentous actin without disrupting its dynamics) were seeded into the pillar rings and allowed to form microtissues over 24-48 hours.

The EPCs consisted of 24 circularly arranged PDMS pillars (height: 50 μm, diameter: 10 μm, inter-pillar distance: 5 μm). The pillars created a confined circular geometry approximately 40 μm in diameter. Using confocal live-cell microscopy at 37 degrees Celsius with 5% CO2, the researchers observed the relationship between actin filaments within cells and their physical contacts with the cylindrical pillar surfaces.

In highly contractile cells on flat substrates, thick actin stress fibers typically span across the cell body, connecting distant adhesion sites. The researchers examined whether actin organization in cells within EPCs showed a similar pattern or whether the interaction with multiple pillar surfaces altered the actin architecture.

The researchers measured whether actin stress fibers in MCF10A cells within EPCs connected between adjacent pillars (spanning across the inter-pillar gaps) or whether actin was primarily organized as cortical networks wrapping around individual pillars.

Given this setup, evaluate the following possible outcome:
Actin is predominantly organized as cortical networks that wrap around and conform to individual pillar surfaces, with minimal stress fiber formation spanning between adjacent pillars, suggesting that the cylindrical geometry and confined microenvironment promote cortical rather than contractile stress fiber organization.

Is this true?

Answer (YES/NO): YES